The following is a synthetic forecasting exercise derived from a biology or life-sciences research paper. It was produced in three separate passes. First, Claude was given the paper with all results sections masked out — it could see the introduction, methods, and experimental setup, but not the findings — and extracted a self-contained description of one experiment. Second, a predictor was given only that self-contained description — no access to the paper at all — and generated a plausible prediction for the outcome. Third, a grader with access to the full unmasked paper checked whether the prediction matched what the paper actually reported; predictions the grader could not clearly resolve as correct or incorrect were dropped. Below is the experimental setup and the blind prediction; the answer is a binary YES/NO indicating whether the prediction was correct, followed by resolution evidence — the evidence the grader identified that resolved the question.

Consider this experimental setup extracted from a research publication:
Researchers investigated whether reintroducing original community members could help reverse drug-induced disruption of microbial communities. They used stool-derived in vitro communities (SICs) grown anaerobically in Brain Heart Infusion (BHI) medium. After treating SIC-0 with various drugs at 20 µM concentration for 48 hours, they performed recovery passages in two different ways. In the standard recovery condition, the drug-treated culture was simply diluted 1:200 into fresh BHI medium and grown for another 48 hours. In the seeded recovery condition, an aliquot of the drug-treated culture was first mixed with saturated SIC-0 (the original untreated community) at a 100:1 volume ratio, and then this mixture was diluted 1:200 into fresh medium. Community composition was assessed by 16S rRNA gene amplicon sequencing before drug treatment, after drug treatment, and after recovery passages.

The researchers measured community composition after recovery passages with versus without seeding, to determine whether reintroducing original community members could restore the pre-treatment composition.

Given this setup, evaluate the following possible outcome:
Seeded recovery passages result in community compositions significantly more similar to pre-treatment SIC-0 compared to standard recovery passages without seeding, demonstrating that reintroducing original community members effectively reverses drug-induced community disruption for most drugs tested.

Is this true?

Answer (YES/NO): YES